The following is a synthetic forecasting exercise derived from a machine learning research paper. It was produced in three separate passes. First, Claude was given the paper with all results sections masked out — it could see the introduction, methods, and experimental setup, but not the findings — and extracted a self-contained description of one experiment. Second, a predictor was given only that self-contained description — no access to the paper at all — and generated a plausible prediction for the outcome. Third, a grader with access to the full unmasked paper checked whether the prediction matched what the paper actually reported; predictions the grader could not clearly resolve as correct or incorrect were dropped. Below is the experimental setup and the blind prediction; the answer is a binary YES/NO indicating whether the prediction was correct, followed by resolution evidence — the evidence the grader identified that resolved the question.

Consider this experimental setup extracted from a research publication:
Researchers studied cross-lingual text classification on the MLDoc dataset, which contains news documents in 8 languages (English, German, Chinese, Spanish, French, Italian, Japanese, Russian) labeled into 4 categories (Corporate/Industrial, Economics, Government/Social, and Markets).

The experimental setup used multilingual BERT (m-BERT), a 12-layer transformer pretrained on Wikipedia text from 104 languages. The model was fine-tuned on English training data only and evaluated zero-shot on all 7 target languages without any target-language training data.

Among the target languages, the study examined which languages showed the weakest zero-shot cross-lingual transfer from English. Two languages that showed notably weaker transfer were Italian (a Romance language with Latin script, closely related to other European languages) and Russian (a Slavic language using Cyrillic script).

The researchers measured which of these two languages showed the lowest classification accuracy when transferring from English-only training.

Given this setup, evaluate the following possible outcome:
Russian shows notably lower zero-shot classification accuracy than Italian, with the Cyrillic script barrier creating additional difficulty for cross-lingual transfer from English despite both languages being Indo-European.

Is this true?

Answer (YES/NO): YES